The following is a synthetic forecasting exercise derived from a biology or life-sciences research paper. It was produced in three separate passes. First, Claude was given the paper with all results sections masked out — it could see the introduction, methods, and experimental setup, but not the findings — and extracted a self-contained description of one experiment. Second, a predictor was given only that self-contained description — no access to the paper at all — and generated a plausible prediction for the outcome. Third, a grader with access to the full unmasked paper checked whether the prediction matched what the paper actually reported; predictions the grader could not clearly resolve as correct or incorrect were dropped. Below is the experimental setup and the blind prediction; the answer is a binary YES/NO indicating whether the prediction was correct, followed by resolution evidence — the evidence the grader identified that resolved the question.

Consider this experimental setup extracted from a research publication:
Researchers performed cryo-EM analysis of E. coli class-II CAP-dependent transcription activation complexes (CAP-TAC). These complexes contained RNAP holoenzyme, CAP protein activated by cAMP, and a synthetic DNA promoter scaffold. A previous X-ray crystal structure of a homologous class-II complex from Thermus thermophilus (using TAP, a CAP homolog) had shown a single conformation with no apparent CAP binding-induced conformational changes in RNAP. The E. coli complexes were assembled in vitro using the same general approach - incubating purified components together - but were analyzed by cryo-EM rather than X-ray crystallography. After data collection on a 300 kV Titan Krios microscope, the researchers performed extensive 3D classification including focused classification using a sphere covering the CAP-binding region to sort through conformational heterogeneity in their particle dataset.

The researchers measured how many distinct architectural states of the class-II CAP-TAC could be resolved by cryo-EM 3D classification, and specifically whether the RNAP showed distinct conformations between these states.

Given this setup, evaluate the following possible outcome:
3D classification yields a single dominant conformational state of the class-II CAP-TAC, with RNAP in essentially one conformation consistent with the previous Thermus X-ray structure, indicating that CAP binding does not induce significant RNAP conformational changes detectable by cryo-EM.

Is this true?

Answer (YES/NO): NO